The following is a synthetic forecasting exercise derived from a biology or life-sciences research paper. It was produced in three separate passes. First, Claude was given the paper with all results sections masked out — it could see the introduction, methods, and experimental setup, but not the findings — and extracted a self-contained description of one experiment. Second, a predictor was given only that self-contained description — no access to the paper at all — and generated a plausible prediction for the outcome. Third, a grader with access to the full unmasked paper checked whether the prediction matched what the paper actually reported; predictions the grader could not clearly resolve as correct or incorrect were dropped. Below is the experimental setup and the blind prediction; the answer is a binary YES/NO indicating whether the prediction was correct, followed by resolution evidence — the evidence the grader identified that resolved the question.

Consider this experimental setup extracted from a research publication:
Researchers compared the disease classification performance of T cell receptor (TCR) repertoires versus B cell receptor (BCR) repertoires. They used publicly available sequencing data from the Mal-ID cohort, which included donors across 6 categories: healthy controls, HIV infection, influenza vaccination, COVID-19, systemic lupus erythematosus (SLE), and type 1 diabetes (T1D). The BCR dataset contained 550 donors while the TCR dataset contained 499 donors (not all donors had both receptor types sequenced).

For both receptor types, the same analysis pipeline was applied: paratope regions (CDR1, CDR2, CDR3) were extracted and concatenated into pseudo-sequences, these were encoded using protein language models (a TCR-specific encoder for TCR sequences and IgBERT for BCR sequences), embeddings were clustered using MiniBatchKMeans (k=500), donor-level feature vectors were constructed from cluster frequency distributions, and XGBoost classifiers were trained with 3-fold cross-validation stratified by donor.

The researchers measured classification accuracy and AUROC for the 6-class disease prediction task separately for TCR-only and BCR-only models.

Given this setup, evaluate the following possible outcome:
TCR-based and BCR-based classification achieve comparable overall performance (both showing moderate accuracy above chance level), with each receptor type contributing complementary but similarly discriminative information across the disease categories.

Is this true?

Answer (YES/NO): NO